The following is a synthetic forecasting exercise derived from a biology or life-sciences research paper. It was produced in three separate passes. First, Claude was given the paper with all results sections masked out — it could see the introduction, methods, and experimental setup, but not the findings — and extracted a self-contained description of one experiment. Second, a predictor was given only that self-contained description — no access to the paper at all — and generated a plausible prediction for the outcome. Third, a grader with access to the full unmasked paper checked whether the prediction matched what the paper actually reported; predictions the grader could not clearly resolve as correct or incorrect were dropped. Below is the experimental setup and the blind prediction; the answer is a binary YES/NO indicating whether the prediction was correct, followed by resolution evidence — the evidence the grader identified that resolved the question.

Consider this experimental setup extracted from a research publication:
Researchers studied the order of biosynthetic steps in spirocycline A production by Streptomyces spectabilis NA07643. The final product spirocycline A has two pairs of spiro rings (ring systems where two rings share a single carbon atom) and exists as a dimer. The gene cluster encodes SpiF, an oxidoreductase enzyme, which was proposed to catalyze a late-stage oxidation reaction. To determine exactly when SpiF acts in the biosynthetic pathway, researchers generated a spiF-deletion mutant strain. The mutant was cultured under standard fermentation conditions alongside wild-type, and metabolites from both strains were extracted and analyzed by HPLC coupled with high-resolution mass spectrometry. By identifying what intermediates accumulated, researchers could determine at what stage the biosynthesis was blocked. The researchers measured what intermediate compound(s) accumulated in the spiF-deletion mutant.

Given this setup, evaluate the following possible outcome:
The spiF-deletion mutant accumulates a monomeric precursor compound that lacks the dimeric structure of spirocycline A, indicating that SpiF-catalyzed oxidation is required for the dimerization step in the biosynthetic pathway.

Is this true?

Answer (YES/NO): NO